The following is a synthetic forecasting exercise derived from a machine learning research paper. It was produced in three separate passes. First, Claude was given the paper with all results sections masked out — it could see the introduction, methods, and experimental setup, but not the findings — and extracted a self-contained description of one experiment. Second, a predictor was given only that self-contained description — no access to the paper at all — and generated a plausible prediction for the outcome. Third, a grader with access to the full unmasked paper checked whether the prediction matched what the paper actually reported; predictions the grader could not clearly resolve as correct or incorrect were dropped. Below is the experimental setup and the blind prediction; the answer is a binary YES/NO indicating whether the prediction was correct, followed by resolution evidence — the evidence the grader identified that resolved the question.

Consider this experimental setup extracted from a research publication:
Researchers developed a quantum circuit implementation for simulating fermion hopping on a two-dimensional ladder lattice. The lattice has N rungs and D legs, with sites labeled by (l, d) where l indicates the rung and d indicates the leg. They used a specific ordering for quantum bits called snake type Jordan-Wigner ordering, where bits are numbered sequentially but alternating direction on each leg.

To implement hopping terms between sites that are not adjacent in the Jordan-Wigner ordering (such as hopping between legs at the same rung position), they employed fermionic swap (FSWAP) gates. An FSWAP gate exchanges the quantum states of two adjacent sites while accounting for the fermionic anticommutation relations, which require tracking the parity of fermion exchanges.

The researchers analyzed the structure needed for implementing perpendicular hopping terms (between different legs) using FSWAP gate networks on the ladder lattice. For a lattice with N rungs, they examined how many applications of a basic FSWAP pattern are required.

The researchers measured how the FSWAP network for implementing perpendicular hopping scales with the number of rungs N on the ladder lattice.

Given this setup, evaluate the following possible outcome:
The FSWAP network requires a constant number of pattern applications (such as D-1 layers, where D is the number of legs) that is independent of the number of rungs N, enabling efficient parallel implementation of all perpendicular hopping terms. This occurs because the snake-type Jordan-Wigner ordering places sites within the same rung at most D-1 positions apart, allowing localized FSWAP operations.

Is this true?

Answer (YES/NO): NO